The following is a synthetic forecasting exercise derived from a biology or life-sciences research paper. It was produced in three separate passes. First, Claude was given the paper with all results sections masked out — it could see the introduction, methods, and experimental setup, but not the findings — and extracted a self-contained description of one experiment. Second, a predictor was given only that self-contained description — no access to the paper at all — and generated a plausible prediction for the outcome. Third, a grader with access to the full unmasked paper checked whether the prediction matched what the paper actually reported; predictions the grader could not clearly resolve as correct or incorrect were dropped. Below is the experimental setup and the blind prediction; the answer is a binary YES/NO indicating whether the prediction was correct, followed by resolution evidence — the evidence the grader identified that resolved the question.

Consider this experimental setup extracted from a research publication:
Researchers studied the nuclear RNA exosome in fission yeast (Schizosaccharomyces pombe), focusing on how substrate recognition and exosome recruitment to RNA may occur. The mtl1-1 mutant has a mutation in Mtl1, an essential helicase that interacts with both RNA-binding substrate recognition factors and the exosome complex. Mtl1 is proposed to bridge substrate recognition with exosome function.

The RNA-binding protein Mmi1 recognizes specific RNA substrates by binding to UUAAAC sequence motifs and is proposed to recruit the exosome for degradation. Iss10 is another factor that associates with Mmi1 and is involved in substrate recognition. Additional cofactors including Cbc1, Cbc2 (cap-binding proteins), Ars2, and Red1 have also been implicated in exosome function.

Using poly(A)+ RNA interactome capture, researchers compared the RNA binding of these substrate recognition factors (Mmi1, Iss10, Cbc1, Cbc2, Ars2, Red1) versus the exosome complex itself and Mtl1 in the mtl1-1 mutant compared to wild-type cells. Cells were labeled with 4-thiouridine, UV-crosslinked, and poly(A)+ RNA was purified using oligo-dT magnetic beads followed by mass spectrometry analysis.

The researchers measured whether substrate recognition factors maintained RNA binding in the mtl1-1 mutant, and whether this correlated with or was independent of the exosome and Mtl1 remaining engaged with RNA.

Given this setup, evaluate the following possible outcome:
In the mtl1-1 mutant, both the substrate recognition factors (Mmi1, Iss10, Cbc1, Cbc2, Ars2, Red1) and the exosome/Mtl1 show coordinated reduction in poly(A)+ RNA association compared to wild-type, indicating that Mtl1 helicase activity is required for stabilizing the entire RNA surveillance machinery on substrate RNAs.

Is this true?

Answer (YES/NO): NO